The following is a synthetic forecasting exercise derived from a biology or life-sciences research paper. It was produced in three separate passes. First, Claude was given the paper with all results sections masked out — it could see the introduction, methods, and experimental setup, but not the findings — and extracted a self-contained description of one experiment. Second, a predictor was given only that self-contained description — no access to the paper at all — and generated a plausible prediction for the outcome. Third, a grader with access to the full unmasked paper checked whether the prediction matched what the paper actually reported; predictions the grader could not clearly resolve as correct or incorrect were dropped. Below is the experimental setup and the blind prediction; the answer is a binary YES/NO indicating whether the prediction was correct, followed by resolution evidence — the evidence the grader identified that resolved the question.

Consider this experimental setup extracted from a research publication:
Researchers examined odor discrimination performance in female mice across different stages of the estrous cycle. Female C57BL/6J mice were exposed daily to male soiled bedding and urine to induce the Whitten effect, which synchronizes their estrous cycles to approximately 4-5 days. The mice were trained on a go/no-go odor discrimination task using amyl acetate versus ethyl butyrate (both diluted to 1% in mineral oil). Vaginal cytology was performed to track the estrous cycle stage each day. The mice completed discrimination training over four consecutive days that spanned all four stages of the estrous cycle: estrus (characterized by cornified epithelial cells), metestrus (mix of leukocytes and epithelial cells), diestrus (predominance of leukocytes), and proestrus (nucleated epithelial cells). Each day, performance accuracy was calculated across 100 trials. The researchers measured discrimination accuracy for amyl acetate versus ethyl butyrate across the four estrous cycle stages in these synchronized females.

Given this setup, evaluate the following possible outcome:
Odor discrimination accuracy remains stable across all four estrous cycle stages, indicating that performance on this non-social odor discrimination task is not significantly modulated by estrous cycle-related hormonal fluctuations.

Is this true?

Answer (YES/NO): YES